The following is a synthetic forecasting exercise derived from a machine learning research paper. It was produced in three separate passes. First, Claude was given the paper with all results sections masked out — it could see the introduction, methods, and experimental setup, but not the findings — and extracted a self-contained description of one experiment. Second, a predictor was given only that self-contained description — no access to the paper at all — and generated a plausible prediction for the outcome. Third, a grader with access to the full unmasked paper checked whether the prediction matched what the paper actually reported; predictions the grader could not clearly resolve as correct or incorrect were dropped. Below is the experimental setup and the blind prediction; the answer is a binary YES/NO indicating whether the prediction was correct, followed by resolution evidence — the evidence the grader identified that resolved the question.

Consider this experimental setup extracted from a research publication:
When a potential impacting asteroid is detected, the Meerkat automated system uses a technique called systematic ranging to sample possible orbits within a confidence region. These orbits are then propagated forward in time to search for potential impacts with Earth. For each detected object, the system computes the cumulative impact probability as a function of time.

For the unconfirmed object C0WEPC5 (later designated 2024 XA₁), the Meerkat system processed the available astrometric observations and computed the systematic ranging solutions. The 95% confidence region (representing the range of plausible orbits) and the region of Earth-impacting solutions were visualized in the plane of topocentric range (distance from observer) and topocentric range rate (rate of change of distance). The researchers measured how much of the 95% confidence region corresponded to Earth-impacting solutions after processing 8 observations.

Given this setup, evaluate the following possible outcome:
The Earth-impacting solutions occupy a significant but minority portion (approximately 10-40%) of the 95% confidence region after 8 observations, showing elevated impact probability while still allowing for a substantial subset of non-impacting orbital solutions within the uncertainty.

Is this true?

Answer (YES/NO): NO